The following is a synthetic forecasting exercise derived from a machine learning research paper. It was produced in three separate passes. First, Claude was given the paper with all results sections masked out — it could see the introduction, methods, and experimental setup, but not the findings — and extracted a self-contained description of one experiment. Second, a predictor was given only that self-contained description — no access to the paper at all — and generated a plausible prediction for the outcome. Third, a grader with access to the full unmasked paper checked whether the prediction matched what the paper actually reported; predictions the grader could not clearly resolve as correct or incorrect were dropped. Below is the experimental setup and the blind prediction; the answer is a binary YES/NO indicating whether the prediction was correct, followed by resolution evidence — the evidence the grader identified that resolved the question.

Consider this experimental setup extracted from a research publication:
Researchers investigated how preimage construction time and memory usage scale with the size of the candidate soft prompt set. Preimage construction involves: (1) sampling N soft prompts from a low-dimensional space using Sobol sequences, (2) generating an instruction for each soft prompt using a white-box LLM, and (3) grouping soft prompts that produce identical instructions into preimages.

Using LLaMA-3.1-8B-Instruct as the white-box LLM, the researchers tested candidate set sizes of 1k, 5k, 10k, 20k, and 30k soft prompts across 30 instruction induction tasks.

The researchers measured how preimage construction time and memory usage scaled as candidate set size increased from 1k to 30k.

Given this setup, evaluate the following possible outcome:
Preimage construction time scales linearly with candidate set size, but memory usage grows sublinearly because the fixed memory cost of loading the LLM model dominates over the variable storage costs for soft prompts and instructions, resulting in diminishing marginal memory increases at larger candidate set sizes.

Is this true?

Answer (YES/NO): NO